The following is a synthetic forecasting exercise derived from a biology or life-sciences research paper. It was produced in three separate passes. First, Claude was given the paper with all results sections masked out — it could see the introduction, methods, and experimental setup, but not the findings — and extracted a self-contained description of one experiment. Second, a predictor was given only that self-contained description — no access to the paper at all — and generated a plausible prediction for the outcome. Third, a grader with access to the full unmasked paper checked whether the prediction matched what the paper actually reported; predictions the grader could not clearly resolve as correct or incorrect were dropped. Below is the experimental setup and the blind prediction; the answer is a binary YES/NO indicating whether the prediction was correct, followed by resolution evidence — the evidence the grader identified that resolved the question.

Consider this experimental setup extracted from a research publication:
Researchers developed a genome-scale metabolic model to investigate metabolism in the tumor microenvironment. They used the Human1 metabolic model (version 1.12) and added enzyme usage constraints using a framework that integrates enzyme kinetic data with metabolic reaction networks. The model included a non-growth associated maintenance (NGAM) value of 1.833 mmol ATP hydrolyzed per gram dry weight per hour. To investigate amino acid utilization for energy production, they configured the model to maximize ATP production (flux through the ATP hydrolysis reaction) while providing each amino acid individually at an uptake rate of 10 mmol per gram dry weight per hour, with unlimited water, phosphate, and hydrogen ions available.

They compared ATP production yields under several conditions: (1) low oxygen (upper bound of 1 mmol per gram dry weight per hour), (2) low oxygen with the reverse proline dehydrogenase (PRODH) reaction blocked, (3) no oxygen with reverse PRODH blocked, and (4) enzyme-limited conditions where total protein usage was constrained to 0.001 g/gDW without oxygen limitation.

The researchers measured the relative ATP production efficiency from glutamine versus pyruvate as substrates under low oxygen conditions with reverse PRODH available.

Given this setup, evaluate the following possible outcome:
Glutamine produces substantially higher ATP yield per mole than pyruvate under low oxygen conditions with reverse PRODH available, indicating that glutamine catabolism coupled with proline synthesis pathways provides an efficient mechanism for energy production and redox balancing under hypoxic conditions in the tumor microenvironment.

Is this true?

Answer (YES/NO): YES